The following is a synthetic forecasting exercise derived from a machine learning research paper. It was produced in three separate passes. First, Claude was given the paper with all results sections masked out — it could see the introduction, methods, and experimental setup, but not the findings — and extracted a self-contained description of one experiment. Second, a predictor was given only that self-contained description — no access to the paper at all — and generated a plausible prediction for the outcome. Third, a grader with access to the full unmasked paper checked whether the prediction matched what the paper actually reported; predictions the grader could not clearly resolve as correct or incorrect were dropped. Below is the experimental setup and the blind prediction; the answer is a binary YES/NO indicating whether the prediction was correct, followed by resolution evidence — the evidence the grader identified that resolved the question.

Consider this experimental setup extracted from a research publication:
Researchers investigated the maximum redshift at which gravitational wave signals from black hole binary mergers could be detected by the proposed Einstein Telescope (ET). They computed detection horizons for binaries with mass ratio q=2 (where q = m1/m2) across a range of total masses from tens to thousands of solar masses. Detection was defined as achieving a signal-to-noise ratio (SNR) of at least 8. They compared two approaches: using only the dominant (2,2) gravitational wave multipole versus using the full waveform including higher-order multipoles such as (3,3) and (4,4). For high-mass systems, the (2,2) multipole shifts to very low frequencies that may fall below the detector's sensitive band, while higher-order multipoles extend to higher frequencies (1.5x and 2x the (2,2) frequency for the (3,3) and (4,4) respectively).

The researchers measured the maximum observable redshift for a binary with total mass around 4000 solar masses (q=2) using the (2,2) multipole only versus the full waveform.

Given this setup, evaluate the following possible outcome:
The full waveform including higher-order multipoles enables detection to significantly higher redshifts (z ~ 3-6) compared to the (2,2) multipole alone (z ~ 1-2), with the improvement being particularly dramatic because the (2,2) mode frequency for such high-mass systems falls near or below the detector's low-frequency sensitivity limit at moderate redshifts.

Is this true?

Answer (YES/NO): NO